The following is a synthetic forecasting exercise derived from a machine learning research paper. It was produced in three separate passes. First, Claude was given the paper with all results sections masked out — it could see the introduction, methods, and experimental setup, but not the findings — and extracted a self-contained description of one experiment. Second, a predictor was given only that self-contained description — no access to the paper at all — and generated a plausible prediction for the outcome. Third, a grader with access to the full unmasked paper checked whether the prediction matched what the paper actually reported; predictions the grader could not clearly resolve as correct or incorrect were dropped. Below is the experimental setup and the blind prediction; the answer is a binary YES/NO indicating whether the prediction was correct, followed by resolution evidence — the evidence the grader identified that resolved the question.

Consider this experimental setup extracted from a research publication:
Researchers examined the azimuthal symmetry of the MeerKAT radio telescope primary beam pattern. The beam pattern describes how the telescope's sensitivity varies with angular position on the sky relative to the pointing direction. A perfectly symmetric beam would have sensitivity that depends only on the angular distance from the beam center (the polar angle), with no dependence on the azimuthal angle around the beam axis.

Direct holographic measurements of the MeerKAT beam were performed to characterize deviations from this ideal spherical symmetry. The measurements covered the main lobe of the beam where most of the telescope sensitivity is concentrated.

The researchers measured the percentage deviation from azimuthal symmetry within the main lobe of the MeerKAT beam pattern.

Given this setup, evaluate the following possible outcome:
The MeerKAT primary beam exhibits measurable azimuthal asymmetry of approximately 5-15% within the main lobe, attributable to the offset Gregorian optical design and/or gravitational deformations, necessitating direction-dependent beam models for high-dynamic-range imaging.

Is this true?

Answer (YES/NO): NO